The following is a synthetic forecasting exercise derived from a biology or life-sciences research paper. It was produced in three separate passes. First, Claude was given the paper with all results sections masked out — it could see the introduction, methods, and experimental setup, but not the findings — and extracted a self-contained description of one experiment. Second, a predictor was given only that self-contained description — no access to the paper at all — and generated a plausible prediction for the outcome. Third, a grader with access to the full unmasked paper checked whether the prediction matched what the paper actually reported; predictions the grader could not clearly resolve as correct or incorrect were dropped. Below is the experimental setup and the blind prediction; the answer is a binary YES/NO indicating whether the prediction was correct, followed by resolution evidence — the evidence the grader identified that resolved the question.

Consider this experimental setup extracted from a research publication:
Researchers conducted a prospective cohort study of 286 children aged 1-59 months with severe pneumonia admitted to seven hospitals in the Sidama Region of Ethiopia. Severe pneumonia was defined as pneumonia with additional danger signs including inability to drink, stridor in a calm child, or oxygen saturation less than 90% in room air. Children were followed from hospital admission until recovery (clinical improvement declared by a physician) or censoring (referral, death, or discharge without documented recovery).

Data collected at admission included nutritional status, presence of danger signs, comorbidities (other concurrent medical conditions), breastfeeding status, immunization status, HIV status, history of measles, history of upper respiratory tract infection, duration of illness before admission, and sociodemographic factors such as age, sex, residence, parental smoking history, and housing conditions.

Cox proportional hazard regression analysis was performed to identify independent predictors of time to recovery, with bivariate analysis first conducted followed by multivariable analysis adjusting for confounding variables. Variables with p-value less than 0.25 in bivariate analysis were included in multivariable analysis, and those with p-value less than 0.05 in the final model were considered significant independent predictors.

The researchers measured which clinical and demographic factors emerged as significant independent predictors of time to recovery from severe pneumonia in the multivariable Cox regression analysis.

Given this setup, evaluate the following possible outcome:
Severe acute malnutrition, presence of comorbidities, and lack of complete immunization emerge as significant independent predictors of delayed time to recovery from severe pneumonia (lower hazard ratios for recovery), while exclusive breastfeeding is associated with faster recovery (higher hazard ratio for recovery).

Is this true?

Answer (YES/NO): NO